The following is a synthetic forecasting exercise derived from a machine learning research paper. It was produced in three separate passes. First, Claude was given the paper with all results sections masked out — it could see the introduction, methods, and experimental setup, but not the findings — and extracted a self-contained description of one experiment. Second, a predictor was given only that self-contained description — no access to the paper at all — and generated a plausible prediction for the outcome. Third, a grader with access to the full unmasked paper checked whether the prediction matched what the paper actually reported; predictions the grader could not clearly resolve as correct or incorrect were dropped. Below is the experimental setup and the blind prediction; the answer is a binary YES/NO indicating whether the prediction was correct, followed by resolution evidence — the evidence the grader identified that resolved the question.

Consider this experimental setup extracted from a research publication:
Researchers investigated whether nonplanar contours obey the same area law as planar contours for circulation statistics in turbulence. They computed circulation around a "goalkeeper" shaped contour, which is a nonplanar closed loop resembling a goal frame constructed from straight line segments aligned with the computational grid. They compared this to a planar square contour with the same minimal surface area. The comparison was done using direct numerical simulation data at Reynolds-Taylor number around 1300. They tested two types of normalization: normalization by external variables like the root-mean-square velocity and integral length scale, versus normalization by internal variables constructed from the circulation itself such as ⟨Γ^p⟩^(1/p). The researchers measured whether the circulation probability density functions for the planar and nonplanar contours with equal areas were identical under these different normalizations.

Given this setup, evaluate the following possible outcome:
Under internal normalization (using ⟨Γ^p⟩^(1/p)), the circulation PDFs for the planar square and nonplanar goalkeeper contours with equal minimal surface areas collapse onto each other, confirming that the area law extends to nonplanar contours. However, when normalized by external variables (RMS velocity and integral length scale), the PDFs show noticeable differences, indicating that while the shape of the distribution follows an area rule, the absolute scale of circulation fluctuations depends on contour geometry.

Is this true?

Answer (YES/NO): YES